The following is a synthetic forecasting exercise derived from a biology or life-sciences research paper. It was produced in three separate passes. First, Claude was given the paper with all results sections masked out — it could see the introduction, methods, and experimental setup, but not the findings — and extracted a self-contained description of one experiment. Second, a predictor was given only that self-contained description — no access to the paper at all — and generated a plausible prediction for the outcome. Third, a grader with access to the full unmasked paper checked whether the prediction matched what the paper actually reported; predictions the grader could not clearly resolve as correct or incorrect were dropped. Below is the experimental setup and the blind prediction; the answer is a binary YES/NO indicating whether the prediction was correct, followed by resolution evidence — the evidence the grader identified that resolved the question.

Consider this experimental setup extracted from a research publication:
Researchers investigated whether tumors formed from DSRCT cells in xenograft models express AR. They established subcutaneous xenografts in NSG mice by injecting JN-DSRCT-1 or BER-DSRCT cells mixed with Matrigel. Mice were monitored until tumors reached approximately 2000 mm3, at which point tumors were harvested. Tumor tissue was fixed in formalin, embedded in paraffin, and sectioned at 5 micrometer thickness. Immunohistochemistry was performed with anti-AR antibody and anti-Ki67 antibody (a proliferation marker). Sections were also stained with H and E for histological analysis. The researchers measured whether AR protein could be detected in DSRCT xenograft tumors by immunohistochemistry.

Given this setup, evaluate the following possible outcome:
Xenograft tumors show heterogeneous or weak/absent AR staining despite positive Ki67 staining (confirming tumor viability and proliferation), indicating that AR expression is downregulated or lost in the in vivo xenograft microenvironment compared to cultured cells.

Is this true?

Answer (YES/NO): NO